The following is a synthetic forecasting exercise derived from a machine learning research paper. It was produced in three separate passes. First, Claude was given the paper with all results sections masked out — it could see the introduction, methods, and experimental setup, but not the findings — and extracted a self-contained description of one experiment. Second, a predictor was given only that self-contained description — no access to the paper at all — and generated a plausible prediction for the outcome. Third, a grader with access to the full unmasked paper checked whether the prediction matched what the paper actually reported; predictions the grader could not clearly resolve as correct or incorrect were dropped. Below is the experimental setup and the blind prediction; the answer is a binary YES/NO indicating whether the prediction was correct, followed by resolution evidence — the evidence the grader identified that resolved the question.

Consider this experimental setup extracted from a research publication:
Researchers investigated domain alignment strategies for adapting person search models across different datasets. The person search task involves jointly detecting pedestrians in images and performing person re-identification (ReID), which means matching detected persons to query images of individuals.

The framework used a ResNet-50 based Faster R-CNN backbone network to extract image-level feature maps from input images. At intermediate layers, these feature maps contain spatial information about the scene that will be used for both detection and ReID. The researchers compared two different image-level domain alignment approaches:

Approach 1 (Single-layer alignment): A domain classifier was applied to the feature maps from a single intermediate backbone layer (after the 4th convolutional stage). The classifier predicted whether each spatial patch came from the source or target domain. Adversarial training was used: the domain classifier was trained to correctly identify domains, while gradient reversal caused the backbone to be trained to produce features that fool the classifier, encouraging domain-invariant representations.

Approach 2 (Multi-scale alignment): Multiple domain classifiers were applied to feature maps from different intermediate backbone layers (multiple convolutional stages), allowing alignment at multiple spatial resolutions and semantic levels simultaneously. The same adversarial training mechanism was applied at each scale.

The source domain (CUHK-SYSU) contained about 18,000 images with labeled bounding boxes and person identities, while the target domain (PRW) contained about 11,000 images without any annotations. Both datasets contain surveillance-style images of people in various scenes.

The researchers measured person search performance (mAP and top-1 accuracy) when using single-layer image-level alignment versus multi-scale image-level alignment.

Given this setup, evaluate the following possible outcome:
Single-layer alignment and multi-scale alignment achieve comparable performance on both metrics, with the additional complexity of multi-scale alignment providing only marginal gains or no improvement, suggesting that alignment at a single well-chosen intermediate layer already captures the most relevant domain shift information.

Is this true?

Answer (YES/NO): YES